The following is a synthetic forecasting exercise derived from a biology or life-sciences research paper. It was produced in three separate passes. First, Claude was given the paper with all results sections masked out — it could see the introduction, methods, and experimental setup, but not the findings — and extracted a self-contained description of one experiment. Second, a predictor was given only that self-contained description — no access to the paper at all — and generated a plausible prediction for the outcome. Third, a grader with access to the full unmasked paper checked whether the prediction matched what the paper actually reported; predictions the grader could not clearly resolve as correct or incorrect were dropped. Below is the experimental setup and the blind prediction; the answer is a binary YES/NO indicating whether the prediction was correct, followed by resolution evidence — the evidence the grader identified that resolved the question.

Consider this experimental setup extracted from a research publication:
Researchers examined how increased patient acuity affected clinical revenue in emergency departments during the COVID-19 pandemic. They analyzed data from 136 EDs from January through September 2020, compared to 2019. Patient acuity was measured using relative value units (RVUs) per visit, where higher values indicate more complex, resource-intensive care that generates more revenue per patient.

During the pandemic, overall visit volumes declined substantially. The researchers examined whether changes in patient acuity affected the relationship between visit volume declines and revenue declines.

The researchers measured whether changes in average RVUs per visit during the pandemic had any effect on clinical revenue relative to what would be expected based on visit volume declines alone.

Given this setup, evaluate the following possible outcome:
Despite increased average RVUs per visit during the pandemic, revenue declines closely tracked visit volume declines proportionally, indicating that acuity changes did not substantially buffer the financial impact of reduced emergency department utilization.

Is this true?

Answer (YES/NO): NO